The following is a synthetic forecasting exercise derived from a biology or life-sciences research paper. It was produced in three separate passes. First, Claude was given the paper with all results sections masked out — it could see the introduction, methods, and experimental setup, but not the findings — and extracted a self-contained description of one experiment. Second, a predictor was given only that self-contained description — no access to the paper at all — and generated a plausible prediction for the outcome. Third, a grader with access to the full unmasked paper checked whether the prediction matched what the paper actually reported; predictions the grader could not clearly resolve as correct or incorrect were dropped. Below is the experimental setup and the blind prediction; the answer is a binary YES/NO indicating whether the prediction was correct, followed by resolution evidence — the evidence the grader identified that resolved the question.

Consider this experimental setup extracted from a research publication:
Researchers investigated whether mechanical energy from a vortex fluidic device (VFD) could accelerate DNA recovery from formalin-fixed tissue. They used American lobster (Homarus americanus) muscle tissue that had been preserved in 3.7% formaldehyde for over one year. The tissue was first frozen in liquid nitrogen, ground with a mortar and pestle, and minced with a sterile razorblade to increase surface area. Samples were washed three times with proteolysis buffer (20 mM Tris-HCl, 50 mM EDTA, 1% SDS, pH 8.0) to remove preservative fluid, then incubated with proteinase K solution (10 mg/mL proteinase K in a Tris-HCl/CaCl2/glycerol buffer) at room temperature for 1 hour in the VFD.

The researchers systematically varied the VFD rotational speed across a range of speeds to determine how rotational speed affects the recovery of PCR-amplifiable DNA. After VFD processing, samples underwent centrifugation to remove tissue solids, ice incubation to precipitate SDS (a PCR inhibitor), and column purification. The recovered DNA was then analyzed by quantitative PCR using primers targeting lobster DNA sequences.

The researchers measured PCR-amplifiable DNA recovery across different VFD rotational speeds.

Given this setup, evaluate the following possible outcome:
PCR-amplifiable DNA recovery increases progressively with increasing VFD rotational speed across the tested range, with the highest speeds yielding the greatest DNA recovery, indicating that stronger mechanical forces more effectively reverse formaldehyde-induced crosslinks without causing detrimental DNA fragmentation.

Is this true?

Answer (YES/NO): NO